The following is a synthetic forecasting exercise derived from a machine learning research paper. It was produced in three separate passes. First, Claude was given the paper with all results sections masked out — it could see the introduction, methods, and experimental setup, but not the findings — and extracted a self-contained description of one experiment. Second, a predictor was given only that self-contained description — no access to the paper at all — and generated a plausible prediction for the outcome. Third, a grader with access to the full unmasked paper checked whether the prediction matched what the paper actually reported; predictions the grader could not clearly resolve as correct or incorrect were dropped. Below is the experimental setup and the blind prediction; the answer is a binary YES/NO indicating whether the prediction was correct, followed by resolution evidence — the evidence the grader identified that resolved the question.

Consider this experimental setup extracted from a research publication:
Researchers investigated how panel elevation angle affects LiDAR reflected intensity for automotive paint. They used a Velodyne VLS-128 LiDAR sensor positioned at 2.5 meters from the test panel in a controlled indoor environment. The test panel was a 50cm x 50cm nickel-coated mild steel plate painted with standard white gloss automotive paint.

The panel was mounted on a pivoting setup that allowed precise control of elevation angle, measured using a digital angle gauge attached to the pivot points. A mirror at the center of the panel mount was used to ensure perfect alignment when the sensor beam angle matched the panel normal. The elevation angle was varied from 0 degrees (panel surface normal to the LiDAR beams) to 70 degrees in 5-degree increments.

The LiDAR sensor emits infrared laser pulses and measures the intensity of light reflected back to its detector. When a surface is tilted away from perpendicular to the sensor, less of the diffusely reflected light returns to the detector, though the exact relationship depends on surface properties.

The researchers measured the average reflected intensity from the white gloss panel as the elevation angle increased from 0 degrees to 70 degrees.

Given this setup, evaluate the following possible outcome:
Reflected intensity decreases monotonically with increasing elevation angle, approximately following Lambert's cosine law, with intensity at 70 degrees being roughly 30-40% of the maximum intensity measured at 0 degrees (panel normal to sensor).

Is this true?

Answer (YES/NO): NO